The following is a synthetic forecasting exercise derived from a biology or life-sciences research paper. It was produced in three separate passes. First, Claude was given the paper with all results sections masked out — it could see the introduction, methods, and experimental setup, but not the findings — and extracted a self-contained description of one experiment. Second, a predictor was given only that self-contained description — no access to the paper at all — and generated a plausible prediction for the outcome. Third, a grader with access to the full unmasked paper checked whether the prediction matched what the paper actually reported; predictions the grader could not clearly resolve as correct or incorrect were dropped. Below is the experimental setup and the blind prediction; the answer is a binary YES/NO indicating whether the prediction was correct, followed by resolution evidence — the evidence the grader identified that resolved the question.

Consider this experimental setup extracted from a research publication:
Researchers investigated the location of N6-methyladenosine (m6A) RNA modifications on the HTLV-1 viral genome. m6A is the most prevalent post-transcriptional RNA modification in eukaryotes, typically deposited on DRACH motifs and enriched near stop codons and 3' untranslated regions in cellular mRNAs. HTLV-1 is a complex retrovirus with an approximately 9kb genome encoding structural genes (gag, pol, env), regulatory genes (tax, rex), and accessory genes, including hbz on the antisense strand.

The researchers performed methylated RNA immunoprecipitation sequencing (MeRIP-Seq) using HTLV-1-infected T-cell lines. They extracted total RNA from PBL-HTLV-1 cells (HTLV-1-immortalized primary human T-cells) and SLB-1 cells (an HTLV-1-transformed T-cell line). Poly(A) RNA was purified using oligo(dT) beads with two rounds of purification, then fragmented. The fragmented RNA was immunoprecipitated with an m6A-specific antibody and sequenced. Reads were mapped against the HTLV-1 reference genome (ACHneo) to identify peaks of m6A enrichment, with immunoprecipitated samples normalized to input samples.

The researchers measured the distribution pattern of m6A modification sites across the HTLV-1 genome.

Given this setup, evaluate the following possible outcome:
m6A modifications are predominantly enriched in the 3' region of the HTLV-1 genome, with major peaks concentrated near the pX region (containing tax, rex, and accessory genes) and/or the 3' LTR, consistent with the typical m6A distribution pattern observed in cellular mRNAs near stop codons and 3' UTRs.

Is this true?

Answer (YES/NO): YES